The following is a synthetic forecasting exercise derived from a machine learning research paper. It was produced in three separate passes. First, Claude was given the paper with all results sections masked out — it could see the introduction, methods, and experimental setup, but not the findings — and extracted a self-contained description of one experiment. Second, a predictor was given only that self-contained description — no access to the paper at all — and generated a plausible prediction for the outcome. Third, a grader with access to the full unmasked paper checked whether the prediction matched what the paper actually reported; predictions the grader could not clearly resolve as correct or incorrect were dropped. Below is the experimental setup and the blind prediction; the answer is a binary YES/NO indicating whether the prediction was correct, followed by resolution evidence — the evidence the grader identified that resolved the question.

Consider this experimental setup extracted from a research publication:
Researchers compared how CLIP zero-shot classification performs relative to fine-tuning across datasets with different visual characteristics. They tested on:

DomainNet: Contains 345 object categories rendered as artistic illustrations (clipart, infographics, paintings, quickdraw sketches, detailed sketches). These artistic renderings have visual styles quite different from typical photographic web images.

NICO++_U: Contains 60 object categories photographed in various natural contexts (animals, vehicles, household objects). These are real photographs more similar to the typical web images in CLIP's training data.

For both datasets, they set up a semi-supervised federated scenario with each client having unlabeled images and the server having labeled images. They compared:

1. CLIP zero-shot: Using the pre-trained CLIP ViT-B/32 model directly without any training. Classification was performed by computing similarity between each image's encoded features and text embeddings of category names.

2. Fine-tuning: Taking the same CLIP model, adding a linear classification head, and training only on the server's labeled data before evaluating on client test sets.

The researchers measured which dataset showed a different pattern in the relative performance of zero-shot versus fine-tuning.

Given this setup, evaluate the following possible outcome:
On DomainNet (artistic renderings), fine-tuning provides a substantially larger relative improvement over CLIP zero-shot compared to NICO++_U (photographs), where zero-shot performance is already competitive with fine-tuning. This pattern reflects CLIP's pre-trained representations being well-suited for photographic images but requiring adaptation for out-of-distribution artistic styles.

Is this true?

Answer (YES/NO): YES